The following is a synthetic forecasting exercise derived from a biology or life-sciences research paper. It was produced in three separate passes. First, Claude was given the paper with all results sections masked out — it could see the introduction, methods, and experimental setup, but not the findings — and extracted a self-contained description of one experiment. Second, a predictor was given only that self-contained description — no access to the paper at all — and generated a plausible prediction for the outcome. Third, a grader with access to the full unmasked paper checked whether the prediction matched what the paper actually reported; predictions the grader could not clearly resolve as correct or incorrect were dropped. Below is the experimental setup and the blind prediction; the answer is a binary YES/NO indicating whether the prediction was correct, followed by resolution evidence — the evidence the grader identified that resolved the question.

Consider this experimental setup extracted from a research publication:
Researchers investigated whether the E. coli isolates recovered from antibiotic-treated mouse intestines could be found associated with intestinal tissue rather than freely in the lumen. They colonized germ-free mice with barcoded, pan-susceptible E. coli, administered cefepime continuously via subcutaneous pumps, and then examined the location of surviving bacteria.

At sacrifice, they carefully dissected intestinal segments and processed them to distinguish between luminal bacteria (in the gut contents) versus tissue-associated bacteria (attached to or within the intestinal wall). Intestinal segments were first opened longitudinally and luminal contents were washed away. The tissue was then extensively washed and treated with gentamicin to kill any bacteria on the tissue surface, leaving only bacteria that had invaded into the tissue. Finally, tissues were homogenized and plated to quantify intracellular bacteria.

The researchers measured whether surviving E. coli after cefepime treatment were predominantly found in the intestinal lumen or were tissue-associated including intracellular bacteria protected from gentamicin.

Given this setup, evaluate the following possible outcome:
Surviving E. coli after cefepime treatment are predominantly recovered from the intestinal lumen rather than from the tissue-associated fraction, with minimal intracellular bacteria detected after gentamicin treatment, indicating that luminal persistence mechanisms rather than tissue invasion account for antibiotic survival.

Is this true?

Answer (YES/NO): NO